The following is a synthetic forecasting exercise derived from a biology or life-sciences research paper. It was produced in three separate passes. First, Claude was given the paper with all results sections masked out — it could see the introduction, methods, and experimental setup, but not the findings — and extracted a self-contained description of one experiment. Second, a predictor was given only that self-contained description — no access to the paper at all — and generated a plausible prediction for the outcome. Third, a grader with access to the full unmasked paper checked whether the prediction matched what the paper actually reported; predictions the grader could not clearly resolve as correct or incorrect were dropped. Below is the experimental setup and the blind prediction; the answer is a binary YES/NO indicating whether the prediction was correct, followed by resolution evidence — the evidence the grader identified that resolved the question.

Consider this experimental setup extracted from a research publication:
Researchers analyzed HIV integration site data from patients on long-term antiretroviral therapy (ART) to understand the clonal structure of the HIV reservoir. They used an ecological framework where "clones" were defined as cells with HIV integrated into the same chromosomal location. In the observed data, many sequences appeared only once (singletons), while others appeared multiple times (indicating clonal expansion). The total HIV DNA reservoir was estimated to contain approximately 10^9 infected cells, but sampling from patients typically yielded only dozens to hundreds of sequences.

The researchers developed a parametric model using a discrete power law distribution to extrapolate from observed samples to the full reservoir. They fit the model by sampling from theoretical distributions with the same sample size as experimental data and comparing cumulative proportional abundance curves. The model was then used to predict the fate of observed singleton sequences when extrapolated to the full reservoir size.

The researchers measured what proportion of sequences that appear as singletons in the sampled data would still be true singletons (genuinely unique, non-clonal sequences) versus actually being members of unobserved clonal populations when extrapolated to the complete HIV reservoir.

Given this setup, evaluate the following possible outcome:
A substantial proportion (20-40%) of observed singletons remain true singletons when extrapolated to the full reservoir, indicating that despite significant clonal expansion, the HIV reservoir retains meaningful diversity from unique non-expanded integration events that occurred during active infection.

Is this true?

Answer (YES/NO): NO